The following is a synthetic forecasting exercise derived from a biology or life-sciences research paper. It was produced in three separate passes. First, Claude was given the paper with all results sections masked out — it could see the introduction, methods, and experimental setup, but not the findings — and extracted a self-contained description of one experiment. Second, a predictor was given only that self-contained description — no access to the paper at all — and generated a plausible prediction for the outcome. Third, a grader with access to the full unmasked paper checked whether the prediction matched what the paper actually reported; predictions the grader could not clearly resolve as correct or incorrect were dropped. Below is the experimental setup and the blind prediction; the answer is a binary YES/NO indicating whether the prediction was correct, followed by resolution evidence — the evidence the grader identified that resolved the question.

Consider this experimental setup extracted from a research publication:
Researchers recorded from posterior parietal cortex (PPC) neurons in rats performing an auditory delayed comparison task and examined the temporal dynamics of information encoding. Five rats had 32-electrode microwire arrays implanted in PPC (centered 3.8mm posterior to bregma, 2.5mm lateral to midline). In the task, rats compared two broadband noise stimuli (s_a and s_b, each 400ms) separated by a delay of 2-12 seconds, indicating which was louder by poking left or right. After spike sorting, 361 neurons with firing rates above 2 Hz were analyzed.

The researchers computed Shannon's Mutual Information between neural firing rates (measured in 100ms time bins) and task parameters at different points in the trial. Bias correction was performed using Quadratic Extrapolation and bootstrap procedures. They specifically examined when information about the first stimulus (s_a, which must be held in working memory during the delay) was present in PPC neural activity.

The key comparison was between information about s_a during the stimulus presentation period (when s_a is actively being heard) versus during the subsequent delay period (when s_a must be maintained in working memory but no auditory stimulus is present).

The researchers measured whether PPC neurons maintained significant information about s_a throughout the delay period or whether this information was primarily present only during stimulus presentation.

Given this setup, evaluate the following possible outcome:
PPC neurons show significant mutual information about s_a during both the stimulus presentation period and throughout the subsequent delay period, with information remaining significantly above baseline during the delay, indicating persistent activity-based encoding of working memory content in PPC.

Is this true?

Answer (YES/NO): NO